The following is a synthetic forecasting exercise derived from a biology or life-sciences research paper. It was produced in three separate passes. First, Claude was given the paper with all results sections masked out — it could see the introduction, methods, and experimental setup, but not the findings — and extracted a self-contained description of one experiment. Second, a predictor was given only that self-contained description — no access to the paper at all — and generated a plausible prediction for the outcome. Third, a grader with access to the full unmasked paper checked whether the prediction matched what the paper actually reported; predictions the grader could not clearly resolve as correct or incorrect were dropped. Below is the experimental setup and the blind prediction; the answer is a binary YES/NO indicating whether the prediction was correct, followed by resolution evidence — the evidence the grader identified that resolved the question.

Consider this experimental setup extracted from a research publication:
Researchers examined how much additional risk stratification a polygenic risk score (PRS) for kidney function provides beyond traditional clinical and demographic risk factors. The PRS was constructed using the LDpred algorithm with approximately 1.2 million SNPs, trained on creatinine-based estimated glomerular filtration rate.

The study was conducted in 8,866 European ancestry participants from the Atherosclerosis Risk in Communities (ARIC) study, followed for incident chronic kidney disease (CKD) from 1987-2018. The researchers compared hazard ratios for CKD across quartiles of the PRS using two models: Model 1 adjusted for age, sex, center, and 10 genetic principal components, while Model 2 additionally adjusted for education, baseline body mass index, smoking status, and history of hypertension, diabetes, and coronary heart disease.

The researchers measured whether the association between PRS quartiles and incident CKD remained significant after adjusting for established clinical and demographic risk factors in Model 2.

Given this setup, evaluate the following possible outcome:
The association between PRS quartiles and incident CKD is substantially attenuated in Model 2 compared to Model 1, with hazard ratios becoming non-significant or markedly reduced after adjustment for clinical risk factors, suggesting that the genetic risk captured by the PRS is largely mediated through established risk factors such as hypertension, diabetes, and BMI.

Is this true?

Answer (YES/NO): NO